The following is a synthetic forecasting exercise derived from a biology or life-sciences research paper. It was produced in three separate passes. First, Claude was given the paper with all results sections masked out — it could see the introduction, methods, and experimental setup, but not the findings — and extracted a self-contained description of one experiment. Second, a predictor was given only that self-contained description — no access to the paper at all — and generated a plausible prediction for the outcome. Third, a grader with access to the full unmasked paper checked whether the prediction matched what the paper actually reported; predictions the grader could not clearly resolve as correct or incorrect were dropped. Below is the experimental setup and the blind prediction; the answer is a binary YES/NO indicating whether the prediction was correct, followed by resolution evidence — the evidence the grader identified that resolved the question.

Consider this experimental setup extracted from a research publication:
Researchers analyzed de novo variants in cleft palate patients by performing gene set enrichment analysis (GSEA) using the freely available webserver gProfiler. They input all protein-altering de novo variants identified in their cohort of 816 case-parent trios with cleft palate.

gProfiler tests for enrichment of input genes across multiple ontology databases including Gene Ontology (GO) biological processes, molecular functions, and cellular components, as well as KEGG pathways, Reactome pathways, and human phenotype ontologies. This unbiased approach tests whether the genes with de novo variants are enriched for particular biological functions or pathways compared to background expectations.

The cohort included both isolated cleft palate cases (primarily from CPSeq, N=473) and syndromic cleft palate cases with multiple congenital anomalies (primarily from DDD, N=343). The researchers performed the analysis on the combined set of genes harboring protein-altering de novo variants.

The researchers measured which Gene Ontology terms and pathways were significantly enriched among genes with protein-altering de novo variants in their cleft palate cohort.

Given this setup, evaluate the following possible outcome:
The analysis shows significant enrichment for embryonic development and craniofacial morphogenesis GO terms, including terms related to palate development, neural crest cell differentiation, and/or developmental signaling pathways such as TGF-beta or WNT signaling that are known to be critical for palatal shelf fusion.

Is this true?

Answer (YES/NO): NO